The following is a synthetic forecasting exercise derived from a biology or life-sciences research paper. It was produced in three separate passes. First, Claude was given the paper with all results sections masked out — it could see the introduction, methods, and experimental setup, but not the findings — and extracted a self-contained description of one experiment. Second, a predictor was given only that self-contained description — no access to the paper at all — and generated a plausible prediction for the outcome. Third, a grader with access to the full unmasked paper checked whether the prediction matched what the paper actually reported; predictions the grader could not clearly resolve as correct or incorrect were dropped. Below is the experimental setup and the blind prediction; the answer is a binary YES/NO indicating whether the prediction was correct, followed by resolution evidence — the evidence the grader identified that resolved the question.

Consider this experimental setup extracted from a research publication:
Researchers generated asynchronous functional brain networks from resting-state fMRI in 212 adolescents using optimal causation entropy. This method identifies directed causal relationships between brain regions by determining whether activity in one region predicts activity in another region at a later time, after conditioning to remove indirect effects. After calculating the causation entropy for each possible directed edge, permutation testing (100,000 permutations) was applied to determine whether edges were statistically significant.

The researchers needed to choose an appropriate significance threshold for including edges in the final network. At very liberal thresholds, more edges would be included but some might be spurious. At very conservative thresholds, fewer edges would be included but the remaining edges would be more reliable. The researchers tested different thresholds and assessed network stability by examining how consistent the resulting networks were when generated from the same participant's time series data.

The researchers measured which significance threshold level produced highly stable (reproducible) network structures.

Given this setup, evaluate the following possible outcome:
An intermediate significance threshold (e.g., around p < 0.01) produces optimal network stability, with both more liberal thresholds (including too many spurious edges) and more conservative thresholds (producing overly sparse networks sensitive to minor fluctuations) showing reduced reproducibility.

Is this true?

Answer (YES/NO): NO